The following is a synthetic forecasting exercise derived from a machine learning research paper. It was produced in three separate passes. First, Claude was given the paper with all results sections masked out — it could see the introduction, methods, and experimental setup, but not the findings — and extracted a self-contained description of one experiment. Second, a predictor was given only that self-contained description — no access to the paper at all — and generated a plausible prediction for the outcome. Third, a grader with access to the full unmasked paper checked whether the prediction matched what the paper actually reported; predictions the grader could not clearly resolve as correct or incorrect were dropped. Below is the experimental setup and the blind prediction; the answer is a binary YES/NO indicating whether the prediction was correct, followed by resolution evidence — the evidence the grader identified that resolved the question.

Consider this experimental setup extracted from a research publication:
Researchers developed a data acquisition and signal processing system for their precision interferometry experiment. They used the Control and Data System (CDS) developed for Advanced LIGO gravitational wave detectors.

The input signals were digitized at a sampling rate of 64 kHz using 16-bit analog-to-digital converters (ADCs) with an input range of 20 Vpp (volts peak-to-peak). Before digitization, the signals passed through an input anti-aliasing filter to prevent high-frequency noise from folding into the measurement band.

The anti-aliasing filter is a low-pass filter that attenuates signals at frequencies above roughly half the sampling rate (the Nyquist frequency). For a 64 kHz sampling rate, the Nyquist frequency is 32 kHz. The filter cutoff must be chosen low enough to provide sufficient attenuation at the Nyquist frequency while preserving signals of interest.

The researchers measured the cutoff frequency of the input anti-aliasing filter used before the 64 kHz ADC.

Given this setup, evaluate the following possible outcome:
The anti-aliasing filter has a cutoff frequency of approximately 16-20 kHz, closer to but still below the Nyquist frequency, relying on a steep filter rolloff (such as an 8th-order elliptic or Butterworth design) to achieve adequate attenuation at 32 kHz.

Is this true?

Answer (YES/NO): NO